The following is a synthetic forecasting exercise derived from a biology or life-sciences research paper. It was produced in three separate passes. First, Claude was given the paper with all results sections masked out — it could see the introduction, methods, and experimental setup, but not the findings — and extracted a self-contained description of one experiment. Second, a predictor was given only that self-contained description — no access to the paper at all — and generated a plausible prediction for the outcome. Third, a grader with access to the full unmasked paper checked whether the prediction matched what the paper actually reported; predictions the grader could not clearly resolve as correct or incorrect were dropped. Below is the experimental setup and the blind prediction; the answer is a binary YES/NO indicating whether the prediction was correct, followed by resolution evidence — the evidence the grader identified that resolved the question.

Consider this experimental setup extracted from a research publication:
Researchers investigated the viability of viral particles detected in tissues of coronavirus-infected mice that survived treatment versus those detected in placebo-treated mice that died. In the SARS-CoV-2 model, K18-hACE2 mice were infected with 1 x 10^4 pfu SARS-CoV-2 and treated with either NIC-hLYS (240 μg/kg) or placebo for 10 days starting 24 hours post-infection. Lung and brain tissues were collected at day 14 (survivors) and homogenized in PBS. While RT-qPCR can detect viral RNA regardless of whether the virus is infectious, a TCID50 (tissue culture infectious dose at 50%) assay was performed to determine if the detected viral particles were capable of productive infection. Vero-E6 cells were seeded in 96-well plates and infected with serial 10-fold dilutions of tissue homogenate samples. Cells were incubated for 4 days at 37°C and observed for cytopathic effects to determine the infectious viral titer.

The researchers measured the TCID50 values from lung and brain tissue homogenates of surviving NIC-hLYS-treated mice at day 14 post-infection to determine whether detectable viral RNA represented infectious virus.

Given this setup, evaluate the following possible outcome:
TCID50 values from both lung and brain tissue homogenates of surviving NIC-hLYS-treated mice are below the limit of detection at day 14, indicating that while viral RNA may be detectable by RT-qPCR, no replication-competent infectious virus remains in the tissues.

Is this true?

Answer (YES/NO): YES